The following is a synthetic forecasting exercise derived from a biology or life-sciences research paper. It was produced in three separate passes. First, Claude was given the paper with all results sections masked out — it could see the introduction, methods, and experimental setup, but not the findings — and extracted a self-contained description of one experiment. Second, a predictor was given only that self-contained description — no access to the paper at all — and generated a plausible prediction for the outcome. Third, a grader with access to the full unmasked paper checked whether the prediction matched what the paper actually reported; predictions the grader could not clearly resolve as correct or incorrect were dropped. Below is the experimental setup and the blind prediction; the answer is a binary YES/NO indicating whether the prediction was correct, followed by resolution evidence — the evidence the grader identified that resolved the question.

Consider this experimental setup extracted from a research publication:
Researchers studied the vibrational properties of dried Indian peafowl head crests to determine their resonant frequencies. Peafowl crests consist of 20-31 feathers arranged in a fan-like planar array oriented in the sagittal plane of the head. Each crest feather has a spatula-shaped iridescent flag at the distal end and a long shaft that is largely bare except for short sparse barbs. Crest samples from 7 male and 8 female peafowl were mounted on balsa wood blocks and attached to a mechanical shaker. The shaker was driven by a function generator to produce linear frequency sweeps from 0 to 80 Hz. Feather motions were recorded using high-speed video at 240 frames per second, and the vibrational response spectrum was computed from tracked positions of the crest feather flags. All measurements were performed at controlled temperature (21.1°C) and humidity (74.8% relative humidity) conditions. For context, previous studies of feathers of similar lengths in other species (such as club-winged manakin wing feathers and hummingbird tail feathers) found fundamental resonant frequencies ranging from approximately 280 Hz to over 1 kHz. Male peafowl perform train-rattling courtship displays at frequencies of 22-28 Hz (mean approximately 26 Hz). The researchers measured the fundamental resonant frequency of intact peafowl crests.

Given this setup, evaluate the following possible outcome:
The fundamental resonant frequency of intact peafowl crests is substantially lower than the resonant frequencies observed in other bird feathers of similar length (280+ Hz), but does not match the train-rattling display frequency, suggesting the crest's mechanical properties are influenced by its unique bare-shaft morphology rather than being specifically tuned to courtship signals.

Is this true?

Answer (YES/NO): NO